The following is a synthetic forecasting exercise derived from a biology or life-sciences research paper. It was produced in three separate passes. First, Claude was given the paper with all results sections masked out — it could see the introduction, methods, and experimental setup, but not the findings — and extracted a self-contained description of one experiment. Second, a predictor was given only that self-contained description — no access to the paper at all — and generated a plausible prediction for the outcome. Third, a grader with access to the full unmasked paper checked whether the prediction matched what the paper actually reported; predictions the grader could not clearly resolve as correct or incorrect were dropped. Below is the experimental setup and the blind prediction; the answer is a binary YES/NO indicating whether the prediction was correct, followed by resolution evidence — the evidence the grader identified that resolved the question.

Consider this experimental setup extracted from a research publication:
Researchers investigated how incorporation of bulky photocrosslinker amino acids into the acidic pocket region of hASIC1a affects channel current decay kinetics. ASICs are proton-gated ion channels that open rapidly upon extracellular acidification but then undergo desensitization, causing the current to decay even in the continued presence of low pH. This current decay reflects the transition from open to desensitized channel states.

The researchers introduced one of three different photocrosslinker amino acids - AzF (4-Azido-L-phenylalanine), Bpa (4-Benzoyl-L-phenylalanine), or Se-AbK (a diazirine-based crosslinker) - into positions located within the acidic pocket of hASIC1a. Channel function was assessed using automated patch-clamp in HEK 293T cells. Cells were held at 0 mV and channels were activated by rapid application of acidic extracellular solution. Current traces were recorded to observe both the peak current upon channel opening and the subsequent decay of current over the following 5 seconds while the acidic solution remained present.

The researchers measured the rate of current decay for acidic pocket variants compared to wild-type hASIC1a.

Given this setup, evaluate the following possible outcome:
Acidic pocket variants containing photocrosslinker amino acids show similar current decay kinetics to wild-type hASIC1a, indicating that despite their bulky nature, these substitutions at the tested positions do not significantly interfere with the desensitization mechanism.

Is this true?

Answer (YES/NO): NO